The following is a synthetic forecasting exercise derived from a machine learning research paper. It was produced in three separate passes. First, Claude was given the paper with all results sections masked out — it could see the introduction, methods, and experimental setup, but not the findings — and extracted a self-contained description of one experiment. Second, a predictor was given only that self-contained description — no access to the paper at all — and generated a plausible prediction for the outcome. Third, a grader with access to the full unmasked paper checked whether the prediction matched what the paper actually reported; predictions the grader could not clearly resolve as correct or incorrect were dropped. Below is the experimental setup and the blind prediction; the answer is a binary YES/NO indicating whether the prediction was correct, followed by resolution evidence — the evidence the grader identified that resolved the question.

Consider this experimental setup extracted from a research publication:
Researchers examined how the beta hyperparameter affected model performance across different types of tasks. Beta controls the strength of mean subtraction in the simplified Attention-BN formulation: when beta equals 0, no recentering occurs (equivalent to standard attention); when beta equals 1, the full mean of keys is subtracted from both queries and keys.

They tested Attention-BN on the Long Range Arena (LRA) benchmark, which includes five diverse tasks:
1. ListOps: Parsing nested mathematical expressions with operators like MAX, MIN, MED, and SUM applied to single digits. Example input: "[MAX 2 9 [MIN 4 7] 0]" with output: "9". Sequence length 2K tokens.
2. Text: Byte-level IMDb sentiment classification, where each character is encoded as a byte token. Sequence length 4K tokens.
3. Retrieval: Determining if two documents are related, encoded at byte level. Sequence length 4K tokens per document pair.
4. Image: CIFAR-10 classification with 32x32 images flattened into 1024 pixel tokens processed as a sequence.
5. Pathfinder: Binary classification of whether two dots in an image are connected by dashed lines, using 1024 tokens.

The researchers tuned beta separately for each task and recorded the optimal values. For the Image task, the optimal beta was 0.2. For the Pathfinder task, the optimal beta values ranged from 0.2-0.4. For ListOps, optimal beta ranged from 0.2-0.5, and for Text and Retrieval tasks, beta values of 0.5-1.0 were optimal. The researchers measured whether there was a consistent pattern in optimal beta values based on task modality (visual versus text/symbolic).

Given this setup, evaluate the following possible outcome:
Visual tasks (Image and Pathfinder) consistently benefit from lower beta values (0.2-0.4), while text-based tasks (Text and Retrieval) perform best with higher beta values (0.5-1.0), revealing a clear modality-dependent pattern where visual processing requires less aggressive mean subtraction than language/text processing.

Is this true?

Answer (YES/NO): YES